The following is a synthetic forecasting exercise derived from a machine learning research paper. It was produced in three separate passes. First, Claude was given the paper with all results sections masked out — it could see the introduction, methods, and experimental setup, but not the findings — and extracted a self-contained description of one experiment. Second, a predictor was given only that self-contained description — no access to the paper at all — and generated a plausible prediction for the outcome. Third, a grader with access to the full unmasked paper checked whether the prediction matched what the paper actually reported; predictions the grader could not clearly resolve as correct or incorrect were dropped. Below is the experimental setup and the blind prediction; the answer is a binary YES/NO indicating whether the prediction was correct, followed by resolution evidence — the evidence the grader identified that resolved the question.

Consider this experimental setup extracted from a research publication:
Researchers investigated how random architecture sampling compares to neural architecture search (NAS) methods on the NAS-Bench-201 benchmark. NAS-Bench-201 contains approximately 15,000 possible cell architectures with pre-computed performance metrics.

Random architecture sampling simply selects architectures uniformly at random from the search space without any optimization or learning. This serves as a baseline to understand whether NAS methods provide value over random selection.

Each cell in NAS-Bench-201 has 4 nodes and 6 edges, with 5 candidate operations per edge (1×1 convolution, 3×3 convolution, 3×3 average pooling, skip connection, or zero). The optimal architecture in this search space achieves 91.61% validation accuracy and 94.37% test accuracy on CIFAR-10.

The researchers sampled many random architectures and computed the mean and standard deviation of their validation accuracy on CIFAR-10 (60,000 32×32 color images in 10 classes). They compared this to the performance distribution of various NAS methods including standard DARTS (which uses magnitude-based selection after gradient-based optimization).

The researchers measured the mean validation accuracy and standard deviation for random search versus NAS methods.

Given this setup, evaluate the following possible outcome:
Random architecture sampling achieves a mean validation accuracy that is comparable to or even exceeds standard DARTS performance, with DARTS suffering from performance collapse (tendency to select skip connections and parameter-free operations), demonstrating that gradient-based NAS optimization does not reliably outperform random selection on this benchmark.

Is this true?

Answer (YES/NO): YES